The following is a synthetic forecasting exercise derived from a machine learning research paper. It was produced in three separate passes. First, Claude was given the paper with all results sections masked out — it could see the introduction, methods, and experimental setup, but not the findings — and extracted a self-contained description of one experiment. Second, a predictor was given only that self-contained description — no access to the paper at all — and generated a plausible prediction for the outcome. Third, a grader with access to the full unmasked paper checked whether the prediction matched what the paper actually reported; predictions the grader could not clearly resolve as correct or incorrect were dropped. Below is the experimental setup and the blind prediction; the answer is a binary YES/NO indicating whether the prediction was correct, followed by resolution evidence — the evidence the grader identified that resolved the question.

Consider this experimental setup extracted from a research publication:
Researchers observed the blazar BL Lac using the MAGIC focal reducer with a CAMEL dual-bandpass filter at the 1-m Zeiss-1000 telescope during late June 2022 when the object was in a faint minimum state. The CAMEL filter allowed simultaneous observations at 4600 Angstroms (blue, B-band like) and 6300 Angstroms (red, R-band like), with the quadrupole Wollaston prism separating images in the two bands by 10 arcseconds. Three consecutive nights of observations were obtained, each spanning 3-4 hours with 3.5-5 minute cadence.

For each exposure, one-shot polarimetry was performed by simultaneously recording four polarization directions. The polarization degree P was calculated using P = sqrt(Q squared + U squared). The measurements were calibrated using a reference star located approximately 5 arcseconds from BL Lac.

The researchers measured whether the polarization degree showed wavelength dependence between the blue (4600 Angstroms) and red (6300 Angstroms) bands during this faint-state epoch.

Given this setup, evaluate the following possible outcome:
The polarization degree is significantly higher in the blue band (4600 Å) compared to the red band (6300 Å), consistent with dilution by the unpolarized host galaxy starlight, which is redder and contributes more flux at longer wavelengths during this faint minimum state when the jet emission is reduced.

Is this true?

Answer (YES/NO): NO